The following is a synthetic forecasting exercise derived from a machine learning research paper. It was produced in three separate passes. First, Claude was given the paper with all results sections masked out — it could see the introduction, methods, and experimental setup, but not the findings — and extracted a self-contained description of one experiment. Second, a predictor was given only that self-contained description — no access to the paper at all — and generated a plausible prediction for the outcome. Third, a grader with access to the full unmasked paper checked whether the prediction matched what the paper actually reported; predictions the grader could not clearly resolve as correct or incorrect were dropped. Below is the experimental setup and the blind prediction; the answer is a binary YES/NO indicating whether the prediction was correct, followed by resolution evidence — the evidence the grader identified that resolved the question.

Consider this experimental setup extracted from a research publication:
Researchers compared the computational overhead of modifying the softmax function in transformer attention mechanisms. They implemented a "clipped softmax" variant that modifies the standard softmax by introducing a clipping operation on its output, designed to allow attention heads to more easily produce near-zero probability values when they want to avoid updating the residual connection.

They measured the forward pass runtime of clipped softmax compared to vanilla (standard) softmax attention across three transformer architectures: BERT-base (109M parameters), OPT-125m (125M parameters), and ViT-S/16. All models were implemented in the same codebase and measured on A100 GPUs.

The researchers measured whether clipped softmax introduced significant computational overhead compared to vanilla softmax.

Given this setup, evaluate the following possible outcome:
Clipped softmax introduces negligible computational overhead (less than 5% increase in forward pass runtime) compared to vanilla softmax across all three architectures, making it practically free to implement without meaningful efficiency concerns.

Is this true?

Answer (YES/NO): YES